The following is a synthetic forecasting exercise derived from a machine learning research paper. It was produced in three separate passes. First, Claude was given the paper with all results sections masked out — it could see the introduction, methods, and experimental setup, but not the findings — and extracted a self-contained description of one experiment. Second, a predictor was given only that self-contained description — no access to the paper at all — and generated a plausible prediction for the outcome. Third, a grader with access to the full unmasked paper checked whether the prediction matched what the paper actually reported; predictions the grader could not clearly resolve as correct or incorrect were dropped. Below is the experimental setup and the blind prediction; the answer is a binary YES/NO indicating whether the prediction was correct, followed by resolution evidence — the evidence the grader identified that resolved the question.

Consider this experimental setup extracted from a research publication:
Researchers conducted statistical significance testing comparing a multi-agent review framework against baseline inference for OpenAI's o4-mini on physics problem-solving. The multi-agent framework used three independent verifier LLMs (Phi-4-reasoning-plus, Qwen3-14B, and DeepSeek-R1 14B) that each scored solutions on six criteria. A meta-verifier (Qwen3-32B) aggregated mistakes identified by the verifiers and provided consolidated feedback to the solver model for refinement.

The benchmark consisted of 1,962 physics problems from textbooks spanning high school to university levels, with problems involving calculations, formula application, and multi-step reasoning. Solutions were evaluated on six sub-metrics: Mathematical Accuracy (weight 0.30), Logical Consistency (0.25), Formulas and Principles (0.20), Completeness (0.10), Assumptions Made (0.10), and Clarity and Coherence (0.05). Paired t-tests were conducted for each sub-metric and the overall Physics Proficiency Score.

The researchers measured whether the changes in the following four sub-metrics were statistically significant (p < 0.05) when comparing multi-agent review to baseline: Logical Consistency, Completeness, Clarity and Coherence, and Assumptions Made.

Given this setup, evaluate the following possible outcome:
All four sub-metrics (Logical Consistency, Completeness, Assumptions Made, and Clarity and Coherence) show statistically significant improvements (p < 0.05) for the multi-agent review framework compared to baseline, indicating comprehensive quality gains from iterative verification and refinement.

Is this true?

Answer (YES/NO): NO